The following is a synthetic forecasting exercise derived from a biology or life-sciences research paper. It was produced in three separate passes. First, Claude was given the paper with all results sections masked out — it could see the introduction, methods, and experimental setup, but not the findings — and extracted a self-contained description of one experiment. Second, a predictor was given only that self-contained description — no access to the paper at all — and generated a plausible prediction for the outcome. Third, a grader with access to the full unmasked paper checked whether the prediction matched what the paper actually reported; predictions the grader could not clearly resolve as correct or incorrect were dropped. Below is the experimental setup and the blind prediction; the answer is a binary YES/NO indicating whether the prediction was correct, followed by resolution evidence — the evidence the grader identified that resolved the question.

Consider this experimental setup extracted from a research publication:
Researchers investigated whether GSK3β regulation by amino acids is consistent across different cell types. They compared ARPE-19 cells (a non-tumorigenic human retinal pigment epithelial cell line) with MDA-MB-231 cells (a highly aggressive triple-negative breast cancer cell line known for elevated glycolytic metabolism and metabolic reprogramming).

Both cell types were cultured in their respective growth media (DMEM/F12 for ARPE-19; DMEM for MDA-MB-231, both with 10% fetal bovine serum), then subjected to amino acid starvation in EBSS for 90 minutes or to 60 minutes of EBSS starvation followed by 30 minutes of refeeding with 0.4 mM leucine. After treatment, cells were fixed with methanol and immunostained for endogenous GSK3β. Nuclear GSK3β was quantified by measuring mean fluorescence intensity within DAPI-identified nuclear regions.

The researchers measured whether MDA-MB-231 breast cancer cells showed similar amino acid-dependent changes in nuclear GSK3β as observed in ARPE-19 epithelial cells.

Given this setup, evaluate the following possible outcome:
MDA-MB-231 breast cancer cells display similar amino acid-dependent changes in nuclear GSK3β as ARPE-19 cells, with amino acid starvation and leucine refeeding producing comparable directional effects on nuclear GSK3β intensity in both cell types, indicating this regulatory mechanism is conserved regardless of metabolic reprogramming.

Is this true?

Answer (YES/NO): YES